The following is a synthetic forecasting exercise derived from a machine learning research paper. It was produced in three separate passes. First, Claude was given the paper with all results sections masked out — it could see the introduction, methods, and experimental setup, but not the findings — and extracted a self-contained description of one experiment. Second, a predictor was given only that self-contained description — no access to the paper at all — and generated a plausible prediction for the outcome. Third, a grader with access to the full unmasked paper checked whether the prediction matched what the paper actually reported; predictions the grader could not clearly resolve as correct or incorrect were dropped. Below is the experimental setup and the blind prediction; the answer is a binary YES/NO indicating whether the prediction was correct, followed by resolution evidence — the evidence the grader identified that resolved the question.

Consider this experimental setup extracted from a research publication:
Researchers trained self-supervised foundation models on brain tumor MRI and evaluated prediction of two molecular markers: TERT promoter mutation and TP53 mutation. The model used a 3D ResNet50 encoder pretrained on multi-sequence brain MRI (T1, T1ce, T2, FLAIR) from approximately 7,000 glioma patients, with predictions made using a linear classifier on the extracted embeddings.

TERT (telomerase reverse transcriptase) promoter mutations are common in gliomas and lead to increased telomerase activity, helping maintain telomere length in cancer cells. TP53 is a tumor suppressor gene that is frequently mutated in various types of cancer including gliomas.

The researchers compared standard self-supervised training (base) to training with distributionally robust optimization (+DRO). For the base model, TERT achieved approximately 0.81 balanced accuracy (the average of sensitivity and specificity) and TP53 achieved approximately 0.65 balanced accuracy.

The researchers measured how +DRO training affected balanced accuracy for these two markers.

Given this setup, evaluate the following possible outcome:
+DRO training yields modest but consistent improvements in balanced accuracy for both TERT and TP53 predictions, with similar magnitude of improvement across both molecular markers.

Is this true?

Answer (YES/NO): NO